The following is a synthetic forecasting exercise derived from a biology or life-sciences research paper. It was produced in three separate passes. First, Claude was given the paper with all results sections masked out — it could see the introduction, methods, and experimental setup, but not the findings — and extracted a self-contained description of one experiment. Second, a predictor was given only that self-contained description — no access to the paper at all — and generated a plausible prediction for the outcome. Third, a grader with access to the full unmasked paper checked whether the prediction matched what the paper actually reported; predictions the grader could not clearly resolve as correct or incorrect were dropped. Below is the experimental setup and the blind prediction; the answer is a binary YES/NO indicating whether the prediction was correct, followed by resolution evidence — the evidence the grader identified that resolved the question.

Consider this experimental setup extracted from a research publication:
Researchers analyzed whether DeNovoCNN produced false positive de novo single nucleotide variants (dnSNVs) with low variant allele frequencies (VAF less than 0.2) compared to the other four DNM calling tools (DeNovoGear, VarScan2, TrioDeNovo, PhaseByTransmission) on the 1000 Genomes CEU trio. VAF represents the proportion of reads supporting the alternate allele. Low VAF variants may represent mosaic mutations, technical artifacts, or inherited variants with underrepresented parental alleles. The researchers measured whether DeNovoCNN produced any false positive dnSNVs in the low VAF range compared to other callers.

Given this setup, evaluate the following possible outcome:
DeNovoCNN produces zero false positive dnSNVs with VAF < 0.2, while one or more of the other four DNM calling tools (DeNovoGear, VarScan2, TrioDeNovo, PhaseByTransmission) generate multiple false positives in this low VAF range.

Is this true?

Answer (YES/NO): YES